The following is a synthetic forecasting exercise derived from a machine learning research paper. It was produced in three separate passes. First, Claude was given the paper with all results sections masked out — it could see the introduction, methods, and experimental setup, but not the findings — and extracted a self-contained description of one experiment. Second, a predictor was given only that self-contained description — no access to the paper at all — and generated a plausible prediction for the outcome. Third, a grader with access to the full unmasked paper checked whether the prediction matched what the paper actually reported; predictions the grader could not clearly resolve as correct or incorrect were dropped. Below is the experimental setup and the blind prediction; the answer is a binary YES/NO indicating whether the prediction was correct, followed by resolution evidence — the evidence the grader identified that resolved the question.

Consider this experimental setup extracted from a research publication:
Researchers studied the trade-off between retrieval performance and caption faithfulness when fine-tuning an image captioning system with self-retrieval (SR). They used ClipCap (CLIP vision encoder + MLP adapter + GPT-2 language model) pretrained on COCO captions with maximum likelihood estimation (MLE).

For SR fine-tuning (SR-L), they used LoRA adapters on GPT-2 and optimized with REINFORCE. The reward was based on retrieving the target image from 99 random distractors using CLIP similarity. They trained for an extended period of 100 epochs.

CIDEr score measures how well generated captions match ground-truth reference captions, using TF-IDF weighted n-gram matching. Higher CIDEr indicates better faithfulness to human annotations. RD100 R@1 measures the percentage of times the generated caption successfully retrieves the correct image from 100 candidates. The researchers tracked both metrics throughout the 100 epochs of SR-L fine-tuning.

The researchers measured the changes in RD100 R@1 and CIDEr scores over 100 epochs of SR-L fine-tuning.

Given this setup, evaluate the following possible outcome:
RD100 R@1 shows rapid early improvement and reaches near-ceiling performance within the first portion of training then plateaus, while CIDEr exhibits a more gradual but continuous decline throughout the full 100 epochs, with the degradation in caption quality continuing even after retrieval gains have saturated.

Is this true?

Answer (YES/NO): NO